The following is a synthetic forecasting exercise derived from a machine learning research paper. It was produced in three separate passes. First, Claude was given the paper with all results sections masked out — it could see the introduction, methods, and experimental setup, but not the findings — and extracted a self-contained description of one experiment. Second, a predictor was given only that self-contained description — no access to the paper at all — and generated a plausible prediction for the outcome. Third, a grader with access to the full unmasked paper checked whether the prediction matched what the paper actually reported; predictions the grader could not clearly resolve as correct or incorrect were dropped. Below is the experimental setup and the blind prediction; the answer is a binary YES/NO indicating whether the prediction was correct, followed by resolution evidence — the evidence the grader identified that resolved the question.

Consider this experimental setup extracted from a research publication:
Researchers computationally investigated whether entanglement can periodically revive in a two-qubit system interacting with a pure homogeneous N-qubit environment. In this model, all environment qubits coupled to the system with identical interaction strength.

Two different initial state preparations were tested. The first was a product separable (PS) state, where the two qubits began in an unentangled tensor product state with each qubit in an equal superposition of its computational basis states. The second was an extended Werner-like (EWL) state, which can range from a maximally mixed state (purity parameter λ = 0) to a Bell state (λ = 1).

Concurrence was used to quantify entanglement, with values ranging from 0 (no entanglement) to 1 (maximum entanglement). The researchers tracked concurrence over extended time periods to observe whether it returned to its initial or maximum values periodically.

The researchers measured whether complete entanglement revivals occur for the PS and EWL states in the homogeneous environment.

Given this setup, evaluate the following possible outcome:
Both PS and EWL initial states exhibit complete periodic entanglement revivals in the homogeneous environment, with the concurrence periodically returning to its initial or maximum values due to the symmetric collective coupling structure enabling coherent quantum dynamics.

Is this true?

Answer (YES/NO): YES